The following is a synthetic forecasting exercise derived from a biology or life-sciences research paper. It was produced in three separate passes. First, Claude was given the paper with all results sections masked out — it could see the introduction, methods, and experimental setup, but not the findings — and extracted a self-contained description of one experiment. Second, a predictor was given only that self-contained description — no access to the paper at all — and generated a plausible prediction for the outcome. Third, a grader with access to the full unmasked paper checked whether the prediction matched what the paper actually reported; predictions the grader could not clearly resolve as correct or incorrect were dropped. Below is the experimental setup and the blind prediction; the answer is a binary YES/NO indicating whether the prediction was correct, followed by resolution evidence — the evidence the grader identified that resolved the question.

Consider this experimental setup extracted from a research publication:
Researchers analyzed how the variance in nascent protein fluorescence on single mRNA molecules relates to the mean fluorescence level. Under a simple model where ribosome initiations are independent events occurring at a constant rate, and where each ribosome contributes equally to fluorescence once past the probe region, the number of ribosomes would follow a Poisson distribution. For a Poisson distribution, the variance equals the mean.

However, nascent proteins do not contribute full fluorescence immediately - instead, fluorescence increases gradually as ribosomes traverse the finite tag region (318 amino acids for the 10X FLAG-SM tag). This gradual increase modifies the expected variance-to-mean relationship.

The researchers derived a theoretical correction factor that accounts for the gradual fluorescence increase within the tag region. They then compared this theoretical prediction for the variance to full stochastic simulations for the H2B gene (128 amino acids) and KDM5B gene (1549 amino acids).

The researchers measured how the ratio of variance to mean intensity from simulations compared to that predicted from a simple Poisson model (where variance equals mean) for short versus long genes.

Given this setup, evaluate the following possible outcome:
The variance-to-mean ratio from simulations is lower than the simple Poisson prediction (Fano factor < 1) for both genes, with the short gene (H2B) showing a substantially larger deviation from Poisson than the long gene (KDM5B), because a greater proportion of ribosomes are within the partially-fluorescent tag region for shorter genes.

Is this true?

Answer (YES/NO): YES